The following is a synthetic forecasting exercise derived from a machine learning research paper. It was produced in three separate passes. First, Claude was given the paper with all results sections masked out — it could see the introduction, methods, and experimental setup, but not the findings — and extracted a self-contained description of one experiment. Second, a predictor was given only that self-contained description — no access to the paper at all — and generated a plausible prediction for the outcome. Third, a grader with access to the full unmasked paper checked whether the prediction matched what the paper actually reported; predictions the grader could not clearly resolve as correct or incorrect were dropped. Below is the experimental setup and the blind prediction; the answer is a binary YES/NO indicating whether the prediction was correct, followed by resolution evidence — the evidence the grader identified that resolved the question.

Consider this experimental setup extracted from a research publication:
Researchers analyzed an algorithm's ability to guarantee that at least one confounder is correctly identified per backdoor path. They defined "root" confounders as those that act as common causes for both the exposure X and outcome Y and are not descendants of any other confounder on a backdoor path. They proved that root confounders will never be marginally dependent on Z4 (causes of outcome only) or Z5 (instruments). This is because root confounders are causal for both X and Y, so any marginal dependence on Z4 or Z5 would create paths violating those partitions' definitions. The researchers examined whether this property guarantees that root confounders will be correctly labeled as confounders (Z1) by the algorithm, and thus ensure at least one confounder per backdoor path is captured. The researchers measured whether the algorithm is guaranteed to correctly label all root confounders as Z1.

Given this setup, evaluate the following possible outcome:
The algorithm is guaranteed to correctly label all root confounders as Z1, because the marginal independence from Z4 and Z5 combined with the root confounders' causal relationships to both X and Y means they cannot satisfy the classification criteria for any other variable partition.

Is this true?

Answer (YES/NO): YES